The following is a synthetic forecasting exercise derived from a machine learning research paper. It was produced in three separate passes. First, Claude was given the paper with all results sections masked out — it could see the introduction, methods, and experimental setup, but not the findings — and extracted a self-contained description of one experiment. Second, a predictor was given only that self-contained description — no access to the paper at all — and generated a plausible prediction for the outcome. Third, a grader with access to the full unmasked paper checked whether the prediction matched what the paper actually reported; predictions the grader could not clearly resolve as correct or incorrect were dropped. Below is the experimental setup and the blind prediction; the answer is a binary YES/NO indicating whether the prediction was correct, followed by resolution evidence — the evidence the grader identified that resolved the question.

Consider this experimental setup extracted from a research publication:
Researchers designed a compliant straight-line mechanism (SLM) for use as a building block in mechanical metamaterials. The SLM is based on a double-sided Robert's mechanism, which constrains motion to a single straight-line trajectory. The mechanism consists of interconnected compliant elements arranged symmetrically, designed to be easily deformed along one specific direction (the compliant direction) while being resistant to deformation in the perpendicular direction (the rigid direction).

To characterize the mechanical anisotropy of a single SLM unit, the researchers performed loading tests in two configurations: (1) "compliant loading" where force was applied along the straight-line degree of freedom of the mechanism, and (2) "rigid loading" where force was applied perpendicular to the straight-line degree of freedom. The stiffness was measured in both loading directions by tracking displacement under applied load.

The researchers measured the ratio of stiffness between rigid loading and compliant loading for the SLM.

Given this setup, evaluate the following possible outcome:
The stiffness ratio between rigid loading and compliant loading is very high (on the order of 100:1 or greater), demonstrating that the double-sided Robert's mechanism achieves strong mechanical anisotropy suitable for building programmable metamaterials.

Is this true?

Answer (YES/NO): NO